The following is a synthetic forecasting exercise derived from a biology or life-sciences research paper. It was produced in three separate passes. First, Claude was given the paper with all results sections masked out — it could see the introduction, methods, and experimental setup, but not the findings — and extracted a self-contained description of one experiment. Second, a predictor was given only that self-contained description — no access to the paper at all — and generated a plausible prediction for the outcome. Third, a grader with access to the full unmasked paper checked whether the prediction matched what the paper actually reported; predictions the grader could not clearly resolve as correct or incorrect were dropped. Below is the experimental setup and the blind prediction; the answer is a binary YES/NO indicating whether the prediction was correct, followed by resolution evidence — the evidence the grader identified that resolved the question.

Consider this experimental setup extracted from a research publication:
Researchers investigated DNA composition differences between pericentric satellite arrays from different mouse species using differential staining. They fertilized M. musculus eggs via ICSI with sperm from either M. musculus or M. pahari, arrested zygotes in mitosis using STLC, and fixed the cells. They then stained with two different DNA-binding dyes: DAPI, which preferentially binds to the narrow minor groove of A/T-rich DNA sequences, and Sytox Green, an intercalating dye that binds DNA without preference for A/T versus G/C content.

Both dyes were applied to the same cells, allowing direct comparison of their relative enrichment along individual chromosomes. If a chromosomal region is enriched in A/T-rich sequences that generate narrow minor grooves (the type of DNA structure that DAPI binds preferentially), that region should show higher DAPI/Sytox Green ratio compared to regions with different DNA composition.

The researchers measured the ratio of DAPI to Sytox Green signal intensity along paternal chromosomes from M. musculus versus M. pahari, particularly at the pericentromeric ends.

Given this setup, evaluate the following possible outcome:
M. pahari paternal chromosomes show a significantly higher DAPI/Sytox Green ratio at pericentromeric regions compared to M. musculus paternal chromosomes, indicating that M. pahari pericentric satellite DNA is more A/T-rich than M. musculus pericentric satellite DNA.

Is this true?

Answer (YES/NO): NO